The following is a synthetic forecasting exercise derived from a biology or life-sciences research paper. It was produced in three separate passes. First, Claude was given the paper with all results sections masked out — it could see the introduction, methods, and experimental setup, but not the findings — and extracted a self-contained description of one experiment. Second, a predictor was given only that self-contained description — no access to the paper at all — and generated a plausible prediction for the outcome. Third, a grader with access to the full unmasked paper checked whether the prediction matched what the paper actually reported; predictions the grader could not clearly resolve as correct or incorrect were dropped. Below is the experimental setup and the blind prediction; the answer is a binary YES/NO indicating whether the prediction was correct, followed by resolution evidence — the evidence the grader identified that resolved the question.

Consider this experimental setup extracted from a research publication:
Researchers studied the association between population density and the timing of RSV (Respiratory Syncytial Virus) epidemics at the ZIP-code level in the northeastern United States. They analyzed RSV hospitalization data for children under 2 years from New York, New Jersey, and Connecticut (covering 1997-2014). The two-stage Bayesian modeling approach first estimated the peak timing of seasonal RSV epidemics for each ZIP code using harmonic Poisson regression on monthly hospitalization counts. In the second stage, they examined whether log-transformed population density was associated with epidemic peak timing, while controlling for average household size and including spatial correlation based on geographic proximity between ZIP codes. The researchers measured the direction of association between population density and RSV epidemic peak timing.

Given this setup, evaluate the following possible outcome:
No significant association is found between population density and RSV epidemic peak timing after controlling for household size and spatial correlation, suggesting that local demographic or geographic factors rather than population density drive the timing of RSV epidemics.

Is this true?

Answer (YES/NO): NO